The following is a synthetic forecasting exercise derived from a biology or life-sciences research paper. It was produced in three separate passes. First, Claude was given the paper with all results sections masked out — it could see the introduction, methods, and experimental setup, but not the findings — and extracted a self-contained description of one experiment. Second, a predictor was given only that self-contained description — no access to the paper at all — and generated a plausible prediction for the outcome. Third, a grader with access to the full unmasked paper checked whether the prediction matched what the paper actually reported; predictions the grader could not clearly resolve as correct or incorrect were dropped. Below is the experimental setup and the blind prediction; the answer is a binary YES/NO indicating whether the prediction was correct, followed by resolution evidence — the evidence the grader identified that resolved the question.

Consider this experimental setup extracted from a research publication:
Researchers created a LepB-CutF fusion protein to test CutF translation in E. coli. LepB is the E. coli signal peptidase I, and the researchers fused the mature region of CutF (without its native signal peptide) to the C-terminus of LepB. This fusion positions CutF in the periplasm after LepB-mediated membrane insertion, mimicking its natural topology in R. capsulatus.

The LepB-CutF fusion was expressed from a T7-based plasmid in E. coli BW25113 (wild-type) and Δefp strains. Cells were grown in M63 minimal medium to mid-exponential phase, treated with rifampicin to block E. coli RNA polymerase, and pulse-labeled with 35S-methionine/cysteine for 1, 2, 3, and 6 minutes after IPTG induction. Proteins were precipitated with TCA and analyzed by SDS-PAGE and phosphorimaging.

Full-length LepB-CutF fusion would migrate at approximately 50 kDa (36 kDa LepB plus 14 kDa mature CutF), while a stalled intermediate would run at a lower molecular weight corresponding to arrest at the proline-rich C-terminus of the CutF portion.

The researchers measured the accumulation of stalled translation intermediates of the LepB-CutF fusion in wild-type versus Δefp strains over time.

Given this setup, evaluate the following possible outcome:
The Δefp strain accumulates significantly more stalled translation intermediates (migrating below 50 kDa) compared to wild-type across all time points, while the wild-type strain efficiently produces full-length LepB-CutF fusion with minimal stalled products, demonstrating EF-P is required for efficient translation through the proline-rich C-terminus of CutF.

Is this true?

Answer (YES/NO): NO